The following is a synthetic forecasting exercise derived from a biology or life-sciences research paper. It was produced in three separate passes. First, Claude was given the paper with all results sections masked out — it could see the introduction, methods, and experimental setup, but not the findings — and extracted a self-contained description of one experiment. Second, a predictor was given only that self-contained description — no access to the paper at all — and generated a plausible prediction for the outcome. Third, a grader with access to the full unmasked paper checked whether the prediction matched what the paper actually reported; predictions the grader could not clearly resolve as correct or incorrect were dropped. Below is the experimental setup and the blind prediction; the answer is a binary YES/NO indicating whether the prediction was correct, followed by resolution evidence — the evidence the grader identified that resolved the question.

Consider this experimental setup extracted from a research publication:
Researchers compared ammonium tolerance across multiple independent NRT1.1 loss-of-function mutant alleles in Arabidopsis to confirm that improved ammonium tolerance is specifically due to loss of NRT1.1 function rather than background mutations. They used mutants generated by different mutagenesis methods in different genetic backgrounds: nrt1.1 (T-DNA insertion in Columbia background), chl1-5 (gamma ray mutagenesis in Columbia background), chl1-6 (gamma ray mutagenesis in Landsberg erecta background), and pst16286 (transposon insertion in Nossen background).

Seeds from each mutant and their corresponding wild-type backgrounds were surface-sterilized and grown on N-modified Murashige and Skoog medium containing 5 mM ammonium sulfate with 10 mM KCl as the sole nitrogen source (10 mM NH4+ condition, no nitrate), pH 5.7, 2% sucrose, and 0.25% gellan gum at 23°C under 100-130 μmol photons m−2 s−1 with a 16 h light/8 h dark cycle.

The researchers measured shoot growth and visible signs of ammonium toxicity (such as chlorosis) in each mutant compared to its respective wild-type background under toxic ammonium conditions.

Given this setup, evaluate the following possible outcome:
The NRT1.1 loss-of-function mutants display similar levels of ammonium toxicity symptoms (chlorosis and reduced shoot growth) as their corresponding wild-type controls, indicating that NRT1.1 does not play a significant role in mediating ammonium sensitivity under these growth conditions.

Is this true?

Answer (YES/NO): NO